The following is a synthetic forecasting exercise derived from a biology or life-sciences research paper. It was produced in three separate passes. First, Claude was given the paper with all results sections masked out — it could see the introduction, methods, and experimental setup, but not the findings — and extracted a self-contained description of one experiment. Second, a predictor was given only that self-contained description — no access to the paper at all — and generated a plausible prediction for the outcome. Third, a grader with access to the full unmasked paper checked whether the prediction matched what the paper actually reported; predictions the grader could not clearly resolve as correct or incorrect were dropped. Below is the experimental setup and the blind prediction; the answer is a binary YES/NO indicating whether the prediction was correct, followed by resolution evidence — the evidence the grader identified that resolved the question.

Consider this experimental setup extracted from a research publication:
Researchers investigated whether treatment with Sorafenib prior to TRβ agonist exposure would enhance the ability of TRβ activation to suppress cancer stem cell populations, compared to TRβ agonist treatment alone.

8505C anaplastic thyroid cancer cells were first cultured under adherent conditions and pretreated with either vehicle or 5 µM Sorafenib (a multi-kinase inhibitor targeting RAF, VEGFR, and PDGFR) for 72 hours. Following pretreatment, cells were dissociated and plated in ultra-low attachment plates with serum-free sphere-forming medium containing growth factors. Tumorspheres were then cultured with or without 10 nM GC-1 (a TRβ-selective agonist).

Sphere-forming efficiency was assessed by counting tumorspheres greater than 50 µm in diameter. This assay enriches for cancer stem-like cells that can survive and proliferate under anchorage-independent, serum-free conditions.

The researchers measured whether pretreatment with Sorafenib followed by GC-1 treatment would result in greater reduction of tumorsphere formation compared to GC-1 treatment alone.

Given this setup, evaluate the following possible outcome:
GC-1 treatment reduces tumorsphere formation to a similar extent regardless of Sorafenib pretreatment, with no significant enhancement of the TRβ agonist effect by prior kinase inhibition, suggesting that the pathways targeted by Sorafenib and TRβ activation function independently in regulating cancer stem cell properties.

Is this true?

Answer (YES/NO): NO